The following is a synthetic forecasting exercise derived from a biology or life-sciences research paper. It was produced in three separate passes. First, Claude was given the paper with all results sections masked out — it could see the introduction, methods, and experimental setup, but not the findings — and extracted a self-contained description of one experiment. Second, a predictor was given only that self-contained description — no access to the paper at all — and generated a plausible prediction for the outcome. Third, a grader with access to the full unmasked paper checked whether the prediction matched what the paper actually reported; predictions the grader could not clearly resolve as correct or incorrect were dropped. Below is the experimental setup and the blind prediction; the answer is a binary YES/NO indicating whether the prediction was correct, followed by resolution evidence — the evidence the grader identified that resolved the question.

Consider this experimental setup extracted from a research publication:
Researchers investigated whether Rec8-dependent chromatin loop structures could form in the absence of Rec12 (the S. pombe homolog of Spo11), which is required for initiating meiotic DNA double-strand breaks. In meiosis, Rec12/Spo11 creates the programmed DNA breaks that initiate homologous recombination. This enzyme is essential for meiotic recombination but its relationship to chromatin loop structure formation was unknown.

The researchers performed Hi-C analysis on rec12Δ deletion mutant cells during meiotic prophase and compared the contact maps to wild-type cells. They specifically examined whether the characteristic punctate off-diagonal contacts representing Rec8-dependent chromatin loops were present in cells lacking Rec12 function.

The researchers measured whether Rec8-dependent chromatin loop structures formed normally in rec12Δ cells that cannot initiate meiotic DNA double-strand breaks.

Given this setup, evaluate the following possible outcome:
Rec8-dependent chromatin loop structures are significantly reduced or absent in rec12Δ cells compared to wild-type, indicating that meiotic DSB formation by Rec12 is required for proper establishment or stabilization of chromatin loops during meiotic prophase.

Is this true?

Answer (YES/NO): NO